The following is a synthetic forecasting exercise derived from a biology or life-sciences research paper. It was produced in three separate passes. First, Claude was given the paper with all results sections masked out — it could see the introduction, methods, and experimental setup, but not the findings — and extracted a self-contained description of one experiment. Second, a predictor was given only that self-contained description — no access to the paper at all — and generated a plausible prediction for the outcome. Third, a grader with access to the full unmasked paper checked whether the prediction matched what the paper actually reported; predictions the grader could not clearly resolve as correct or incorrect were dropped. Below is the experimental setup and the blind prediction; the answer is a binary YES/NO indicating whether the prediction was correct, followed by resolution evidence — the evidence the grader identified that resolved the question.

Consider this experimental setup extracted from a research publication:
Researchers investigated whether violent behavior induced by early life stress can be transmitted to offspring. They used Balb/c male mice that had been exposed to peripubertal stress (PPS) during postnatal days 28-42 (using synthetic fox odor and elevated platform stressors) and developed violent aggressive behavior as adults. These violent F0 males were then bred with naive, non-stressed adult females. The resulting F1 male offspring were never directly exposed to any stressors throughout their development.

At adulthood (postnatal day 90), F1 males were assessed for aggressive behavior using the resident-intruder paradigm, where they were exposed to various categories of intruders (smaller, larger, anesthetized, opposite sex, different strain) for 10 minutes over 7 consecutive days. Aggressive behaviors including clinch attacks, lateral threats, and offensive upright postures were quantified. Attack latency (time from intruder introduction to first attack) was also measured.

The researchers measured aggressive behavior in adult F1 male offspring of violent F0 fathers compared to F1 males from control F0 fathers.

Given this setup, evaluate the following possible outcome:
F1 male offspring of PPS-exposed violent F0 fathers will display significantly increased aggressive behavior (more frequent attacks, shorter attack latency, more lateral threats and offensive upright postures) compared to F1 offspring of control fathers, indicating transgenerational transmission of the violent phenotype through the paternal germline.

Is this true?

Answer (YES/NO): YES